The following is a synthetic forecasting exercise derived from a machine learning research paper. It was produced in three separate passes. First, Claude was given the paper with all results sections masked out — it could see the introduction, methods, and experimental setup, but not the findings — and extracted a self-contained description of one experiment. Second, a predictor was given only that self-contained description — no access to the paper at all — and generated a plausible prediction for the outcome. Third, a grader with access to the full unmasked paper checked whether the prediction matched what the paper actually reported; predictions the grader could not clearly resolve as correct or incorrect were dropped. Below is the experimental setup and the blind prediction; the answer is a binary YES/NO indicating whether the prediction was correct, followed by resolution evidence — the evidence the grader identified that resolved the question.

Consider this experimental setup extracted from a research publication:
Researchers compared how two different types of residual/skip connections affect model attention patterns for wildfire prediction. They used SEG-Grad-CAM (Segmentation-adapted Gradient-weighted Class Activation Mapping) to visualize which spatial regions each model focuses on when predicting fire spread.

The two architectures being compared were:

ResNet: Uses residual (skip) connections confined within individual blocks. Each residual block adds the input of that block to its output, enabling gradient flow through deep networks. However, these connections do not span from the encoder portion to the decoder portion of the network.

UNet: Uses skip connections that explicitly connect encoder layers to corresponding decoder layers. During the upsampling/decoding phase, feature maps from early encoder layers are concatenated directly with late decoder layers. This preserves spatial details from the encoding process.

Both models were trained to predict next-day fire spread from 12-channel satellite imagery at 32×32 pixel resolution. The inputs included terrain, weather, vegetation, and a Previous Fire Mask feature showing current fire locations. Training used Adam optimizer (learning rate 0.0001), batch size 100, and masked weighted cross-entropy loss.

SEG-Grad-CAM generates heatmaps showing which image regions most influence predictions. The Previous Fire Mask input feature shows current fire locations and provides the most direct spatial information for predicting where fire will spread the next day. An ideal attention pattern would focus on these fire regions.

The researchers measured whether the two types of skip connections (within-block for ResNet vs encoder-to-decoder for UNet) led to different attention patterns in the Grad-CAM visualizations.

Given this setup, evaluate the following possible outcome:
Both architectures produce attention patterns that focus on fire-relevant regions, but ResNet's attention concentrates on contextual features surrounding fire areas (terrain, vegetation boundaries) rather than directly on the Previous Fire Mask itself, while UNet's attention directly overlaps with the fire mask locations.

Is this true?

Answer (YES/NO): NO